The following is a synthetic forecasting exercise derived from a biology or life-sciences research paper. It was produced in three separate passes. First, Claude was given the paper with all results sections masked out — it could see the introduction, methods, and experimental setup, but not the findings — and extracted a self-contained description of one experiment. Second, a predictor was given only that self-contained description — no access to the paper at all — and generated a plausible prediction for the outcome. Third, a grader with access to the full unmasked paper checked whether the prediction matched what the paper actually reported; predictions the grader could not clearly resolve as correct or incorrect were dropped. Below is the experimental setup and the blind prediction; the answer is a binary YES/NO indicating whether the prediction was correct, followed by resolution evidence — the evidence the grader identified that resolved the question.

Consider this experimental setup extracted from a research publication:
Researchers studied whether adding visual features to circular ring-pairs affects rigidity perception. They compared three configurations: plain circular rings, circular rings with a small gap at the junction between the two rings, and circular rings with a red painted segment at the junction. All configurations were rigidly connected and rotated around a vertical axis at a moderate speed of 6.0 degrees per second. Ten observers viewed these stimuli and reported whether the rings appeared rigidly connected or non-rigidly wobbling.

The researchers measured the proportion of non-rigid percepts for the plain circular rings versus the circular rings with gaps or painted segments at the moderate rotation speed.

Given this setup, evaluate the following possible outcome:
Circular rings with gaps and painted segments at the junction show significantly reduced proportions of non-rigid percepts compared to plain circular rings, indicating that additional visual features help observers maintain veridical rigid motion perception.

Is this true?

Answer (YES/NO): YES